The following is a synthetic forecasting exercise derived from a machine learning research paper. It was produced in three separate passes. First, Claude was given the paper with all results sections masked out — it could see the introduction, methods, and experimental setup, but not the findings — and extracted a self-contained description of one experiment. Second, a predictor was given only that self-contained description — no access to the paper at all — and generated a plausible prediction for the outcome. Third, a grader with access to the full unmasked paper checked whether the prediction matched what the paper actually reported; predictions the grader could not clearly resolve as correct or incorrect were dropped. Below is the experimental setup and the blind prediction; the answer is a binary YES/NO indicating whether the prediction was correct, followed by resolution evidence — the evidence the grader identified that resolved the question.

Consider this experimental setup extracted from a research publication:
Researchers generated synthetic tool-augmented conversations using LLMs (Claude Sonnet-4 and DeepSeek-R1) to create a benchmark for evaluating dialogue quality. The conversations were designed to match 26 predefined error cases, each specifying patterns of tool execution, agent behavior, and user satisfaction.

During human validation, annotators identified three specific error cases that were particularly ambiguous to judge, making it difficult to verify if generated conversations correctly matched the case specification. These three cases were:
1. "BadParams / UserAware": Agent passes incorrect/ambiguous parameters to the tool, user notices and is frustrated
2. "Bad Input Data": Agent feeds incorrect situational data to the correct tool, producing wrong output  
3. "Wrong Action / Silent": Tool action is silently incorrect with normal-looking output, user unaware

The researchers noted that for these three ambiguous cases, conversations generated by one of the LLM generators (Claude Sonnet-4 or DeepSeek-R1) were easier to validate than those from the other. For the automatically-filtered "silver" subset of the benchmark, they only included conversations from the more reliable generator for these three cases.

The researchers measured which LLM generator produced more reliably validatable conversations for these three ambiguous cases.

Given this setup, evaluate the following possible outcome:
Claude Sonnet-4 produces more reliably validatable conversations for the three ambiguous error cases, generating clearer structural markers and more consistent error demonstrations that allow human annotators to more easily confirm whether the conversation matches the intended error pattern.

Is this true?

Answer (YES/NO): NO